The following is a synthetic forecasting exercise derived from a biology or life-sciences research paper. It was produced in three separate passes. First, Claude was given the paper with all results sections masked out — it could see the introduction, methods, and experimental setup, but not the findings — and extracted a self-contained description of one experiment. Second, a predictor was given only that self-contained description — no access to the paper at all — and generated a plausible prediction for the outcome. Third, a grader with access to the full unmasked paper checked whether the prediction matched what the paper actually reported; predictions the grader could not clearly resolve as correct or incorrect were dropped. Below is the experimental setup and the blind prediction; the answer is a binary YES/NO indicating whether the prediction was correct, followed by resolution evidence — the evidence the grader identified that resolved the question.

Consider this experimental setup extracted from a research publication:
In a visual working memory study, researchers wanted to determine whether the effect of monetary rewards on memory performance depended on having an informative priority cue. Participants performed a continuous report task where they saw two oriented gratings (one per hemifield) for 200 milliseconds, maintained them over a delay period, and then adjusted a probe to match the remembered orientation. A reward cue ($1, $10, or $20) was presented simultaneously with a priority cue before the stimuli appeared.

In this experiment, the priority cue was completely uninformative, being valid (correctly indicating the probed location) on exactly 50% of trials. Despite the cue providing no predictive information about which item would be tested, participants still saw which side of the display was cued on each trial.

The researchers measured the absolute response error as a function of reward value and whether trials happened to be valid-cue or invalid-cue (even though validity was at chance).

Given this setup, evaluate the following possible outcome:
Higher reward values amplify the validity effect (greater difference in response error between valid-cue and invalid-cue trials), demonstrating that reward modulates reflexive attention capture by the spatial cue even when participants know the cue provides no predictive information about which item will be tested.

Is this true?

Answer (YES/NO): YES